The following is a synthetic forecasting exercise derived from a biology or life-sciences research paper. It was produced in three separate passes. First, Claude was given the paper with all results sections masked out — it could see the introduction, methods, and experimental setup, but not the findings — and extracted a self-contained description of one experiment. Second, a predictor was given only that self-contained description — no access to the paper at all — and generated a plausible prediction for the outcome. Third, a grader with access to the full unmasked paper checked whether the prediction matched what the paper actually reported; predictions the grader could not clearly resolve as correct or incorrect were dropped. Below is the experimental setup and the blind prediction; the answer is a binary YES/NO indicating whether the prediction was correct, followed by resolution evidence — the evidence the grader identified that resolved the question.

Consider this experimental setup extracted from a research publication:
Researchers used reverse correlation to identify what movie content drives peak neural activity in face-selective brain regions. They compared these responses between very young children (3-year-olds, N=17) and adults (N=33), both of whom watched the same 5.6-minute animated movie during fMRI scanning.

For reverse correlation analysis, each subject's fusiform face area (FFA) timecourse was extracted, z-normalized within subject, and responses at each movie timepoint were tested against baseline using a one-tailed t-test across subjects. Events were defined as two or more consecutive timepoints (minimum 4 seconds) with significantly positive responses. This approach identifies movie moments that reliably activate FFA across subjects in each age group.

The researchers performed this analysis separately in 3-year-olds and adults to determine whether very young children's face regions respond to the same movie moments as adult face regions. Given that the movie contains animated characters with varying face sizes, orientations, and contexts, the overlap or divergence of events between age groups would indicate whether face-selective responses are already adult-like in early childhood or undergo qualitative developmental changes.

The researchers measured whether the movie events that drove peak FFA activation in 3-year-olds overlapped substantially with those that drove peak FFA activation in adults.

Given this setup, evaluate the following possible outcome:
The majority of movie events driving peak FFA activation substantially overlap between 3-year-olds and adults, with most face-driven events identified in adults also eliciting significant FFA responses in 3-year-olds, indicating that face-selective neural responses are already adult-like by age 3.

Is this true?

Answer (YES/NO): NO